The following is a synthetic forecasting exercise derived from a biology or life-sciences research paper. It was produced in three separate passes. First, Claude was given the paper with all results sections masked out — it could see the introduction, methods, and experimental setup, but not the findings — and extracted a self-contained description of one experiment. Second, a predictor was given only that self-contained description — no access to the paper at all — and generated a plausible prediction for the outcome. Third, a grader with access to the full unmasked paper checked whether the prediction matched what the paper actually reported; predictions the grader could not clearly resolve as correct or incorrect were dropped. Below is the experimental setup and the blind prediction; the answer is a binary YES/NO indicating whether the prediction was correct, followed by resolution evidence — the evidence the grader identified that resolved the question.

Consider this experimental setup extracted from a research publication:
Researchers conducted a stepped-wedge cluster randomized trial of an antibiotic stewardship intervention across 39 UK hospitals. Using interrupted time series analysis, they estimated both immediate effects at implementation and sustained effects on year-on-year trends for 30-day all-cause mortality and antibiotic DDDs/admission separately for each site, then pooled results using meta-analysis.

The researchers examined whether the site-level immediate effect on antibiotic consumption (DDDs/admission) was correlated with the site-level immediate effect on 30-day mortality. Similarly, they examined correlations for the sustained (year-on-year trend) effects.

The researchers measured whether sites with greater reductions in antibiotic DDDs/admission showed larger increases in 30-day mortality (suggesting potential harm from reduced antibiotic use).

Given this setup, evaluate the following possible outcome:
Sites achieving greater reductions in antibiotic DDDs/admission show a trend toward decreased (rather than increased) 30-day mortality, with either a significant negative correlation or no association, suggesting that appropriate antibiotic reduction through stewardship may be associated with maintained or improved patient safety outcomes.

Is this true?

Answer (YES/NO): NO